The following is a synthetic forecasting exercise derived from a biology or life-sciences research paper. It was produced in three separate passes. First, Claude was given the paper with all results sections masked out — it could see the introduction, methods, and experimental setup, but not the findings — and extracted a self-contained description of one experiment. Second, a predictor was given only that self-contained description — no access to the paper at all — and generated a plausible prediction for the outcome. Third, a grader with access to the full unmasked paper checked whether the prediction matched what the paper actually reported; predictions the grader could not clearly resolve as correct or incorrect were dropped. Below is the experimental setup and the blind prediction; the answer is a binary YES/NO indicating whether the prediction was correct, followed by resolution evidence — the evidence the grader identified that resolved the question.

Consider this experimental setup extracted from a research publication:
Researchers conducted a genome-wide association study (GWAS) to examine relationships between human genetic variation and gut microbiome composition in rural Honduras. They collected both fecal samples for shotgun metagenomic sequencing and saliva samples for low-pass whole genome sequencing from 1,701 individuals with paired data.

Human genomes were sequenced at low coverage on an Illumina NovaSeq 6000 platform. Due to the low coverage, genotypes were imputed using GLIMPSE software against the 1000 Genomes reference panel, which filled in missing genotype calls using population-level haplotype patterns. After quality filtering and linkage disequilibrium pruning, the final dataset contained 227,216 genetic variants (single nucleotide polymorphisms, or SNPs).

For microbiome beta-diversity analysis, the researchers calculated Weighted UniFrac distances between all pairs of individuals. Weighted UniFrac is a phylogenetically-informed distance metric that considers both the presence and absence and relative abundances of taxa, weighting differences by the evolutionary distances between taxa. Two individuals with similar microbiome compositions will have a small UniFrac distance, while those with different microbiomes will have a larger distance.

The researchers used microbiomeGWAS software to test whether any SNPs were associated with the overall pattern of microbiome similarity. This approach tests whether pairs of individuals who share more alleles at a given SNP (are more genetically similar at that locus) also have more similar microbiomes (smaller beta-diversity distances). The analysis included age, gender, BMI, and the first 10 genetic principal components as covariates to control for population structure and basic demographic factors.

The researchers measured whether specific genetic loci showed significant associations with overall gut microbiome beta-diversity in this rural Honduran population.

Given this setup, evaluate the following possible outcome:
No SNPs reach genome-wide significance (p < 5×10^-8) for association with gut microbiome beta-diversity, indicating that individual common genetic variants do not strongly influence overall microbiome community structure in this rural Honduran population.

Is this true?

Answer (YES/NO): NO